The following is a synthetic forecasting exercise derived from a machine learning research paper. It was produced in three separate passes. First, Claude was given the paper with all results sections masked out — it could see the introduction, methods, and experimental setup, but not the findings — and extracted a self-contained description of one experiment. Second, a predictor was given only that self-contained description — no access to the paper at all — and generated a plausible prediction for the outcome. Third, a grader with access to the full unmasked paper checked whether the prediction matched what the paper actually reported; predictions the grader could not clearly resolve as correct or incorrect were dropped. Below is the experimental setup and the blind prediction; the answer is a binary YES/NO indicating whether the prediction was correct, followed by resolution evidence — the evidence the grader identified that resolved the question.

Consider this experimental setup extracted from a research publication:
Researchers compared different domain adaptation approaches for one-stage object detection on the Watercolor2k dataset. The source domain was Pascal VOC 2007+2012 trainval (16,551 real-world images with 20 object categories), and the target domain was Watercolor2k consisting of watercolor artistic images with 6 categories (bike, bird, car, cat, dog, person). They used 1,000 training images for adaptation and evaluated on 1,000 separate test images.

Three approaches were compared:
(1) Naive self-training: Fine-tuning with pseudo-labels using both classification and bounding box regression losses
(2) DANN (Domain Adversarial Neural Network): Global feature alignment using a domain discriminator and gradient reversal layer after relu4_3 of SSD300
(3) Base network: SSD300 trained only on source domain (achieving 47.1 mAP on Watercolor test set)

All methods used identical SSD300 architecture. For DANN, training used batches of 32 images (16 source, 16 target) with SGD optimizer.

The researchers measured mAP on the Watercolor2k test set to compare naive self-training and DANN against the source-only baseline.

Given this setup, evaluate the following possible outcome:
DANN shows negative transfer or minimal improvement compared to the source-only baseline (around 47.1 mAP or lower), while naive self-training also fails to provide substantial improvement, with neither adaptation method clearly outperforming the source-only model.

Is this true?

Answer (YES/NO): NO